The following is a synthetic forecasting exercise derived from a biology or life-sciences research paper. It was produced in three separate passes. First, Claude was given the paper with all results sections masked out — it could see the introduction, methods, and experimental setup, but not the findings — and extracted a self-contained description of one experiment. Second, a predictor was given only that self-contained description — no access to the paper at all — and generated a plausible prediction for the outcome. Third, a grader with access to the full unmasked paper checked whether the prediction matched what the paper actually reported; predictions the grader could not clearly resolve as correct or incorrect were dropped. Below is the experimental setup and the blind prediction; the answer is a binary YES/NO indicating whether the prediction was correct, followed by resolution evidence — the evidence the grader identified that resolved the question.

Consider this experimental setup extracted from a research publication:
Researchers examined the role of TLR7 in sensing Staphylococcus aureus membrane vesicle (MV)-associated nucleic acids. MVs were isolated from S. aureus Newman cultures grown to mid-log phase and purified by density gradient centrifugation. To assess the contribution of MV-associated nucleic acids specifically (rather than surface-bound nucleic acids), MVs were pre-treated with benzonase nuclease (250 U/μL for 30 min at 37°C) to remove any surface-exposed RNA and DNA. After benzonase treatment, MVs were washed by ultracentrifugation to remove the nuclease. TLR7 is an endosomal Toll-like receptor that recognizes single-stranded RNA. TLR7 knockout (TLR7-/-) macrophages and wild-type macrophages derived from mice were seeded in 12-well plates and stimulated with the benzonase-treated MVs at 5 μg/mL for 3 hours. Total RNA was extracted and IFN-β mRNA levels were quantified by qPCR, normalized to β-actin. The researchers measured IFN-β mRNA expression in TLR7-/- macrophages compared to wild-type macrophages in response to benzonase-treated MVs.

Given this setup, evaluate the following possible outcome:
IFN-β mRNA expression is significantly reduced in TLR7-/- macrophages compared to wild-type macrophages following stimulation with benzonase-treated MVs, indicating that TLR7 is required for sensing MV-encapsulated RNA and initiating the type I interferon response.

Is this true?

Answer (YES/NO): YES